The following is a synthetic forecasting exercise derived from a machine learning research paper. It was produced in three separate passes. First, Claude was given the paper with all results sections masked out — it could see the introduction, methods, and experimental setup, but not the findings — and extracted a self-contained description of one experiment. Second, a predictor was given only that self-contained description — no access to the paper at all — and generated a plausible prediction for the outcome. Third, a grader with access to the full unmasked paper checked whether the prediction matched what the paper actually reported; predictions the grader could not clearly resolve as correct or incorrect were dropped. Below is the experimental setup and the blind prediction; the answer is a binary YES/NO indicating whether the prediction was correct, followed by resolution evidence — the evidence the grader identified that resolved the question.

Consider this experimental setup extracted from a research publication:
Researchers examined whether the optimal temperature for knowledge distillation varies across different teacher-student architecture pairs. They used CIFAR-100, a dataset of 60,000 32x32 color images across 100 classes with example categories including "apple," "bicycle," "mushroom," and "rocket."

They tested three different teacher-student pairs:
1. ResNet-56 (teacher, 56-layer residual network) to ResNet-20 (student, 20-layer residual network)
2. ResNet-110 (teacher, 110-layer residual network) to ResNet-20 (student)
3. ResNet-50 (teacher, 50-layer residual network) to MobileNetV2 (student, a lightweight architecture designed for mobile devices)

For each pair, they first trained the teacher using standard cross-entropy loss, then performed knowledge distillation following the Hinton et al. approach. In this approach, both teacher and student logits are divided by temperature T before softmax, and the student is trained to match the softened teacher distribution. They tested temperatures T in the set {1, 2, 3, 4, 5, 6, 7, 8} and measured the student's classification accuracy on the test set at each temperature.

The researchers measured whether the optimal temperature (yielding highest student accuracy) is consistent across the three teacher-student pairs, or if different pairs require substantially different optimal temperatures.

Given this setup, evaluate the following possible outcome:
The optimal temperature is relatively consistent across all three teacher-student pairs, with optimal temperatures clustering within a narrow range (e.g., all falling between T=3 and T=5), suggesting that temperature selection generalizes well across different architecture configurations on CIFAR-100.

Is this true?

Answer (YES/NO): NO